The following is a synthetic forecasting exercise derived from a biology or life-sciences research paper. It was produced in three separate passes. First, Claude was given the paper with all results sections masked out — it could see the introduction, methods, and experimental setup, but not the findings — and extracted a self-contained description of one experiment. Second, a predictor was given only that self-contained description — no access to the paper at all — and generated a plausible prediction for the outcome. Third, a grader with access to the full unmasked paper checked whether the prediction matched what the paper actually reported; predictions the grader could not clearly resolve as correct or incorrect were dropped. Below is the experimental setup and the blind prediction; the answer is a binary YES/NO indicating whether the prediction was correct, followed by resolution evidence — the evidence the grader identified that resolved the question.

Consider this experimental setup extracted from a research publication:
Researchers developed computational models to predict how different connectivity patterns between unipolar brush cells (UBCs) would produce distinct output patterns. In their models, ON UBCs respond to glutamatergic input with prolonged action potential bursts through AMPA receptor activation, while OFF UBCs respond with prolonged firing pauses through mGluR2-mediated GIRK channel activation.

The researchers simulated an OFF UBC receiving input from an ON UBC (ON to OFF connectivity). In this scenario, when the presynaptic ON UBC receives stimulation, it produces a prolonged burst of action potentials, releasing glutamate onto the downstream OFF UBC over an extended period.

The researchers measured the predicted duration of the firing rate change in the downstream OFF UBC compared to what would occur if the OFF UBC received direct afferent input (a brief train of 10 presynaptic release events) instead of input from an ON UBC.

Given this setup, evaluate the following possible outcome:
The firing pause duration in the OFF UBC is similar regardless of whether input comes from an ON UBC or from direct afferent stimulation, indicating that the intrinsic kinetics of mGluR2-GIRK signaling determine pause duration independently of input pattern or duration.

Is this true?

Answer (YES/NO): NO